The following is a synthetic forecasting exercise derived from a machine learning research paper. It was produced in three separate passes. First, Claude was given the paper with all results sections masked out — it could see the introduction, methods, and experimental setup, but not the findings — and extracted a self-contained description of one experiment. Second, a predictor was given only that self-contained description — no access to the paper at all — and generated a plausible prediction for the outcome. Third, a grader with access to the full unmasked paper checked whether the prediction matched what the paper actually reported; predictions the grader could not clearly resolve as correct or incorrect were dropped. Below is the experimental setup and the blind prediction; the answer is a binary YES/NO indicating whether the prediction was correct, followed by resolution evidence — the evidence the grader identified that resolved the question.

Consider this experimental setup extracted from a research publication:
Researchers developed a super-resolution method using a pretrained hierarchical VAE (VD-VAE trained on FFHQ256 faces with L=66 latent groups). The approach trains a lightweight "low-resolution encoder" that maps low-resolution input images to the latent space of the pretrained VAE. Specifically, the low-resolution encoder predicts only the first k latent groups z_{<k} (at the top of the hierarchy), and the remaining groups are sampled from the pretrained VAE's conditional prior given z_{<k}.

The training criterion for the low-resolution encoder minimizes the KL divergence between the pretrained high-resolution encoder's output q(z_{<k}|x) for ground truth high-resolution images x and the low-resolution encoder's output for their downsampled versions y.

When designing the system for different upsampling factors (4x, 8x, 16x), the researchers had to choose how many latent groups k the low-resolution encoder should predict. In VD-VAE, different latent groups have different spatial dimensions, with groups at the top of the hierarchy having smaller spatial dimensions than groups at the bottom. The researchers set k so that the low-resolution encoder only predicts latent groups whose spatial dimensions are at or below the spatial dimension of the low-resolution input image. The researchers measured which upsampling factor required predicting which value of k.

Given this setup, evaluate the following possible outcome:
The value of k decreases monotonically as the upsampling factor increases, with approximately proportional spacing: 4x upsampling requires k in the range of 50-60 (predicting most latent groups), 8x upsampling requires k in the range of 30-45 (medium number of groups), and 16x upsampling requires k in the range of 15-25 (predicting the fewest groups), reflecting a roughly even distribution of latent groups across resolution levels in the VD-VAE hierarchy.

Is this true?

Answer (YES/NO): NO